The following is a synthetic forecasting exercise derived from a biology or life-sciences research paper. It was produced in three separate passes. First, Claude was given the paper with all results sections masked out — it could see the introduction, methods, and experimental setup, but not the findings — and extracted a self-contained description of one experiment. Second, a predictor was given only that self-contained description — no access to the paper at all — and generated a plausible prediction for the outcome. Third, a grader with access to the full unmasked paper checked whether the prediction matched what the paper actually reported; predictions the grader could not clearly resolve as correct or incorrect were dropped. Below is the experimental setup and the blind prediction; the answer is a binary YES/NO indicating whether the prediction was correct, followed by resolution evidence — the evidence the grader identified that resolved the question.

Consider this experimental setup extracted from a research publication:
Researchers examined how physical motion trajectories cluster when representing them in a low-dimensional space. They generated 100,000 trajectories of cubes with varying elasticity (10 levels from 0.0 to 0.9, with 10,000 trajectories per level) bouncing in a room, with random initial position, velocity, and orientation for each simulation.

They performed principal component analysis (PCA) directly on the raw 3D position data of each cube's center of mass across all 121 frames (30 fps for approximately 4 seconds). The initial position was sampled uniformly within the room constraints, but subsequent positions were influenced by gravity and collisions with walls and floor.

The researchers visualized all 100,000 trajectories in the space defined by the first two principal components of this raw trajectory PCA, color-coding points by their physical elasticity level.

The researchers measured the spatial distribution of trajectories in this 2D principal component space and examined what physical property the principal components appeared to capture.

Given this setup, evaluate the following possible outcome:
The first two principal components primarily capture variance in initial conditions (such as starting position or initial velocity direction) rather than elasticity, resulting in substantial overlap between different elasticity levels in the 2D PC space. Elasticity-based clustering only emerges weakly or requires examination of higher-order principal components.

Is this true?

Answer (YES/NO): YES